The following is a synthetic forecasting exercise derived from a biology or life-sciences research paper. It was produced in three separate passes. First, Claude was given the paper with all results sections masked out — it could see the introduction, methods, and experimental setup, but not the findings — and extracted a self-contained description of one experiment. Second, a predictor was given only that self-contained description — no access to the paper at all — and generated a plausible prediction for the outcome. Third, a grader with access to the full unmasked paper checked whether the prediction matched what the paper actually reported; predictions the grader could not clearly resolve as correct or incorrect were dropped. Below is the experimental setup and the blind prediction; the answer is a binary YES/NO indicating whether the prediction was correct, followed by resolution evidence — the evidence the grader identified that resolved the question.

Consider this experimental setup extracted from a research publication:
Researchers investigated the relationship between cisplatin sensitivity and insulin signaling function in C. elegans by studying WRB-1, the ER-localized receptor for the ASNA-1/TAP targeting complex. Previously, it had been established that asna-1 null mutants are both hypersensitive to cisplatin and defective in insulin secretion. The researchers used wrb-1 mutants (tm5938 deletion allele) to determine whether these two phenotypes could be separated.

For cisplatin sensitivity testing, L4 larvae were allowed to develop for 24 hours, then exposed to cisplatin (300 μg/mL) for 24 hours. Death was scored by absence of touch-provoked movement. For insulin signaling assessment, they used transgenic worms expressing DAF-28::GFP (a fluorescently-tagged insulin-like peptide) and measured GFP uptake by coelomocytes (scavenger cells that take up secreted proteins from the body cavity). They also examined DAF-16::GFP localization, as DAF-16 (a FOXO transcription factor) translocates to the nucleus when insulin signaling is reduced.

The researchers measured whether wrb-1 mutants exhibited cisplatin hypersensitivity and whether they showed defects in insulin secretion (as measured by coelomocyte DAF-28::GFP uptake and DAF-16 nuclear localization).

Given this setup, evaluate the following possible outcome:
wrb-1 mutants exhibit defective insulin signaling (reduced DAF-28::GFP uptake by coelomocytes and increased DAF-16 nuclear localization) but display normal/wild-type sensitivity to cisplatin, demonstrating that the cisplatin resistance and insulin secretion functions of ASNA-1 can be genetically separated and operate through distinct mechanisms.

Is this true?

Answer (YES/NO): NO